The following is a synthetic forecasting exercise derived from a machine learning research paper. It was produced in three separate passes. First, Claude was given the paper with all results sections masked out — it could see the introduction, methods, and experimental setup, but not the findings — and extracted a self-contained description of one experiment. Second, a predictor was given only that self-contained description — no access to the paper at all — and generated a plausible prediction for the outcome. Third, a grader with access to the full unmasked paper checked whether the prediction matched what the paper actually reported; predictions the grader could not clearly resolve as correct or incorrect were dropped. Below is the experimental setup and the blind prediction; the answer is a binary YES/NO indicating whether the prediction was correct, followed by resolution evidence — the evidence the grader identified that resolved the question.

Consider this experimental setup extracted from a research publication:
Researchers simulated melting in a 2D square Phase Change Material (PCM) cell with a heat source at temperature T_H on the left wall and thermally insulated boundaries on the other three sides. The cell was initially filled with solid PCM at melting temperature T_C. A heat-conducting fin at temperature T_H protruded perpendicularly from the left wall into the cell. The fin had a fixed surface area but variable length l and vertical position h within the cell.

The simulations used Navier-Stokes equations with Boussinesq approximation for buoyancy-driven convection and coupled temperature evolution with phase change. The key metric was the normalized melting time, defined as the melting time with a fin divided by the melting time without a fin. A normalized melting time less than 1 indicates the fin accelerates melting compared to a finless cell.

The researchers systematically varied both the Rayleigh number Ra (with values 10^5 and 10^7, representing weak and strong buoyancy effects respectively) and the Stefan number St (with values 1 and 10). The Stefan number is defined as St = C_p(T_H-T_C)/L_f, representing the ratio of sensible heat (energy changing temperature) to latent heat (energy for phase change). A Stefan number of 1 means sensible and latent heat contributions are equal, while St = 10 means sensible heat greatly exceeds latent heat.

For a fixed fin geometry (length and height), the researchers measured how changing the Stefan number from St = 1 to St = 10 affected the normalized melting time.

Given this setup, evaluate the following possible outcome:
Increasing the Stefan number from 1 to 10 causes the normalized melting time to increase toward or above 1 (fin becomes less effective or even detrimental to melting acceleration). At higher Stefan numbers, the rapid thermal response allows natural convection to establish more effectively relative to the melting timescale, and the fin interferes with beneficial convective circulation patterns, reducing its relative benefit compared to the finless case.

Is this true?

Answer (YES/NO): NO